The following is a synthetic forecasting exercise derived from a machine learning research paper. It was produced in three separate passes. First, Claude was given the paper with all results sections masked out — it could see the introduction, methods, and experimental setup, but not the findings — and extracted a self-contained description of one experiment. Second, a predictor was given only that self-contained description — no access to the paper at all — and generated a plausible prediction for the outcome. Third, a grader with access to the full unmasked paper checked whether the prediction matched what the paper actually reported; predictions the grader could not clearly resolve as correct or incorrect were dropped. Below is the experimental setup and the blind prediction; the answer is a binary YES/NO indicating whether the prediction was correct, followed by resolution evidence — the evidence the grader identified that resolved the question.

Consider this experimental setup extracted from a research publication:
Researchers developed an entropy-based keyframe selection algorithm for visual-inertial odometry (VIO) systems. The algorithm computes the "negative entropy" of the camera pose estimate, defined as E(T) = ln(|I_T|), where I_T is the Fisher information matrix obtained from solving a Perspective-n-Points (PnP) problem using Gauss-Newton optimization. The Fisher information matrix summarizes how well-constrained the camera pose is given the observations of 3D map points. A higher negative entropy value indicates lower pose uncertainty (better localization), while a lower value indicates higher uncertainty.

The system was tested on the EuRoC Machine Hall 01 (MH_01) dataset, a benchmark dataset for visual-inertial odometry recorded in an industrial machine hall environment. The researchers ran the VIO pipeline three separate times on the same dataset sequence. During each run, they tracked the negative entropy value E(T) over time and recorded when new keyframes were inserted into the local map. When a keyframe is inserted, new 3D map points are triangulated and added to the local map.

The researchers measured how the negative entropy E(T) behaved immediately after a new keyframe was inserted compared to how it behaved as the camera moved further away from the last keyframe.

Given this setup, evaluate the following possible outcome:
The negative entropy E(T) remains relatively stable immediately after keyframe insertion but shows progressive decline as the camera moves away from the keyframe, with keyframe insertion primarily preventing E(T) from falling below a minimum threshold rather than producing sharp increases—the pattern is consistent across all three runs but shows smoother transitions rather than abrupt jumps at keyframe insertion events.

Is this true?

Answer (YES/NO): NO